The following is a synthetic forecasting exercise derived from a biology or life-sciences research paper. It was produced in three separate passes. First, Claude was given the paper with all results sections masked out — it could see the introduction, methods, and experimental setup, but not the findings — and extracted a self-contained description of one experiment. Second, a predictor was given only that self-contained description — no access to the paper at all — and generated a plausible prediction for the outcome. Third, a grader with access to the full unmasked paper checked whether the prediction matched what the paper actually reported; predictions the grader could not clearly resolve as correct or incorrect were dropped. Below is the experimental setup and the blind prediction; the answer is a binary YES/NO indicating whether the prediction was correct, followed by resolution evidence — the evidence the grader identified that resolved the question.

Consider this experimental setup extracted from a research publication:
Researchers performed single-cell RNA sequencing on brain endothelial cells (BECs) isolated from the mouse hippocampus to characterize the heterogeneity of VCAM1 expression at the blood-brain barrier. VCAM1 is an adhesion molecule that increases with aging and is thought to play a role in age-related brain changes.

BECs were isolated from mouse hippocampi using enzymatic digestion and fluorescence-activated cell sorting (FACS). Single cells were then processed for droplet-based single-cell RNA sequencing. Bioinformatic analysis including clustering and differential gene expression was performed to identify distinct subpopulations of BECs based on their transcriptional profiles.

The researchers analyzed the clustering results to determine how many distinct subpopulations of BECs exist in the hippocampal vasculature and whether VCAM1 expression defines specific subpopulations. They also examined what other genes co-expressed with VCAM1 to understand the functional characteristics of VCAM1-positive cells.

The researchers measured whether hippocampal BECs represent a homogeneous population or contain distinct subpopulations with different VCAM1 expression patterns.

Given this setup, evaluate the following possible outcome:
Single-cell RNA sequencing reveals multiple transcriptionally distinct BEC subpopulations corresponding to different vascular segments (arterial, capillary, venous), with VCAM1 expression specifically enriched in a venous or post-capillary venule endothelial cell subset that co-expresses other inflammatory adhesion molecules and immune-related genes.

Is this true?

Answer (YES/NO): NO